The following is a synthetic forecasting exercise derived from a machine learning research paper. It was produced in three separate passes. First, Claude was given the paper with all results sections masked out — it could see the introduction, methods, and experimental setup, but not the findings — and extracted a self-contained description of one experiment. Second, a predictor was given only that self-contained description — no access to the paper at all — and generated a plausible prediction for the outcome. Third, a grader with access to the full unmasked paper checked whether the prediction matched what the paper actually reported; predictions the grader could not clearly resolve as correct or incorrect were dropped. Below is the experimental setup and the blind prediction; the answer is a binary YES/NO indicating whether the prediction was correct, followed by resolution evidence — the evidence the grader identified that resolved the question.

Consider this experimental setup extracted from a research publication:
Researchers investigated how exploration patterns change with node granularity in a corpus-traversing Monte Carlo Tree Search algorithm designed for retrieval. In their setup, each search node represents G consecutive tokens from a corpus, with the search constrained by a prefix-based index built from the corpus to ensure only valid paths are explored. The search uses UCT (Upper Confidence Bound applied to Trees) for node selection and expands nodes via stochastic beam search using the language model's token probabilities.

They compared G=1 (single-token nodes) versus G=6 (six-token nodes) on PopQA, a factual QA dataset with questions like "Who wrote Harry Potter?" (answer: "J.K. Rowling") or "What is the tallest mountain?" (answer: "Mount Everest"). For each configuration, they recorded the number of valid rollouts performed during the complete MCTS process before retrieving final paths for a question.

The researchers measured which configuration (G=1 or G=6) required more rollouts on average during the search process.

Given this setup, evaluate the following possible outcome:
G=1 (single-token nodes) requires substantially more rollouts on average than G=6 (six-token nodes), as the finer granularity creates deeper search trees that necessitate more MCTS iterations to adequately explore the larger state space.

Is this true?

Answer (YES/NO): YES